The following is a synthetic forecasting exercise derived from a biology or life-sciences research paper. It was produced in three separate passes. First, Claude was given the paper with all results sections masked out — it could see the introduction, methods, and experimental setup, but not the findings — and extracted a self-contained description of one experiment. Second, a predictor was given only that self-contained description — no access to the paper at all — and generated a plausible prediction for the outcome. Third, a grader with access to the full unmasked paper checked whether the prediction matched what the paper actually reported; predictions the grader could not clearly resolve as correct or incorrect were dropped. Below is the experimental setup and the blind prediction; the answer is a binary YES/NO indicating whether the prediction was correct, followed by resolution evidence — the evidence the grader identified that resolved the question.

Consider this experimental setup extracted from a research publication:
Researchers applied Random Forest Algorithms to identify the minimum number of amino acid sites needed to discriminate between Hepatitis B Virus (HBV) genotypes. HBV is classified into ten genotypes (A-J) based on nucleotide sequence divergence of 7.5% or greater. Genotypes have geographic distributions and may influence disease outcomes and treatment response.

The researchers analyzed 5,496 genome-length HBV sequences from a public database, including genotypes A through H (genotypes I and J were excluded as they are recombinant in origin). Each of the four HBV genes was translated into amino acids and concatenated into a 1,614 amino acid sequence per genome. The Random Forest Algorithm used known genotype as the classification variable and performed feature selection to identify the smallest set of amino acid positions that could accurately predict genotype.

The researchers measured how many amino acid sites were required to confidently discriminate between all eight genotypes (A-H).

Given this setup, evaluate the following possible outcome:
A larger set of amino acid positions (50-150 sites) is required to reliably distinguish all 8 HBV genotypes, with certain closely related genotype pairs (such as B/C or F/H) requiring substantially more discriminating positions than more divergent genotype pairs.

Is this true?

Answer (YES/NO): NO